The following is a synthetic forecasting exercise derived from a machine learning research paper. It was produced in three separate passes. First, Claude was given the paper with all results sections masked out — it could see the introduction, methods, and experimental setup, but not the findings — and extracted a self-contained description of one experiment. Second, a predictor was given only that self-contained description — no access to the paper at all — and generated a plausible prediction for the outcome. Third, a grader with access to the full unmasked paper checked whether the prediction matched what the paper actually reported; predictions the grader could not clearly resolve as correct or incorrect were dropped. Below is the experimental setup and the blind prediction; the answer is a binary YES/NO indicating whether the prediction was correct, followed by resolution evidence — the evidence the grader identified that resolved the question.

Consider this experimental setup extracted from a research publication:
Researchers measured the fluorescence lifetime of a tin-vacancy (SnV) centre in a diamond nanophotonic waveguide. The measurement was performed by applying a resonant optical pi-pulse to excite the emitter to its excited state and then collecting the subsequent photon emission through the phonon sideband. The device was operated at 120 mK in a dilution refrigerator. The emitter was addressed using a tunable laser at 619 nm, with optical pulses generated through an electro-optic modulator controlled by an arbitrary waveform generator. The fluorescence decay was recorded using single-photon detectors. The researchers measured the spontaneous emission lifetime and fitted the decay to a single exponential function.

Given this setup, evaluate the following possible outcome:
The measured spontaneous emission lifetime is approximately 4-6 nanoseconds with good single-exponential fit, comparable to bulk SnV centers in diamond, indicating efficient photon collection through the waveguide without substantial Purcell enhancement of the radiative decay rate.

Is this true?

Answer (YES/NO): YES